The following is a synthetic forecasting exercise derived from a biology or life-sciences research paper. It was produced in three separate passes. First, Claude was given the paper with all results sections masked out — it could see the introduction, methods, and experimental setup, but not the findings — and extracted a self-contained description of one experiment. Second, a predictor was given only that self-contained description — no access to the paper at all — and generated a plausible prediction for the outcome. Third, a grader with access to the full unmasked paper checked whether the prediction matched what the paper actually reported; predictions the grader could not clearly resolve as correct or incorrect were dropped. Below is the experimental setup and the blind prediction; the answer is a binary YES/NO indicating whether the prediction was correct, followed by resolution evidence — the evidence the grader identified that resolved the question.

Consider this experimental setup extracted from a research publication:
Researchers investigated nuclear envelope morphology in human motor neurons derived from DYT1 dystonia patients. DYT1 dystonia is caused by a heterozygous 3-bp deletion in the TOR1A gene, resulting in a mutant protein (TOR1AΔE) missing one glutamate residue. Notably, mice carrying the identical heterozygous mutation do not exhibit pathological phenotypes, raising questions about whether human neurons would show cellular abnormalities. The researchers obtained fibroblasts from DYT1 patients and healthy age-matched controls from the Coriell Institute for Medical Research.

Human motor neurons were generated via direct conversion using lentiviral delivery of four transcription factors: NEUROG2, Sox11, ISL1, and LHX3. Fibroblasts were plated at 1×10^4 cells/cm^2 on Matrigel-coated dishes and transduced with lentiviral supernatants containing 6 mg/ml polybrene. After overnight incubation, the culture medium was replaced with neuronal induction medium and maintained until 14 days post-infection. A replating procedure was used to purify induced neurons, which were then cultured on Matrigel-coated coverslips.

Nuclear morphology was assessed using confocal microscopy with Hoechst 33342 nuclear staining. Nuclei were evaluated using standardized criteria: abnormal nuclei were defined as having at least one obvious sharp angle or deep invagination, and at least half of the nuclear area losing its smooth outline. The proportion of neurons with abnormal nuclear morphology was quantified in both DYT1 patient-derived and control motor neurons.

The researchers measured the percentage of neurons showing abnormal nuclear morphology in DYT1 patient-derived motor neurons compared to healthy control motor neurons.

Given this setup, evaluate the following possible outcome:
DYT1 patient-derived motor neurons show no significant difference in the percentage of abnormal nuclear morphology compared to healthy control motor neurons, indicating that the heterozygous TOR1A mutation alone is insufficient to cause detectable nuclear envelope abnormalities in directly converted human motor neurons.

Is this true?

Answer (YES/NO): NO